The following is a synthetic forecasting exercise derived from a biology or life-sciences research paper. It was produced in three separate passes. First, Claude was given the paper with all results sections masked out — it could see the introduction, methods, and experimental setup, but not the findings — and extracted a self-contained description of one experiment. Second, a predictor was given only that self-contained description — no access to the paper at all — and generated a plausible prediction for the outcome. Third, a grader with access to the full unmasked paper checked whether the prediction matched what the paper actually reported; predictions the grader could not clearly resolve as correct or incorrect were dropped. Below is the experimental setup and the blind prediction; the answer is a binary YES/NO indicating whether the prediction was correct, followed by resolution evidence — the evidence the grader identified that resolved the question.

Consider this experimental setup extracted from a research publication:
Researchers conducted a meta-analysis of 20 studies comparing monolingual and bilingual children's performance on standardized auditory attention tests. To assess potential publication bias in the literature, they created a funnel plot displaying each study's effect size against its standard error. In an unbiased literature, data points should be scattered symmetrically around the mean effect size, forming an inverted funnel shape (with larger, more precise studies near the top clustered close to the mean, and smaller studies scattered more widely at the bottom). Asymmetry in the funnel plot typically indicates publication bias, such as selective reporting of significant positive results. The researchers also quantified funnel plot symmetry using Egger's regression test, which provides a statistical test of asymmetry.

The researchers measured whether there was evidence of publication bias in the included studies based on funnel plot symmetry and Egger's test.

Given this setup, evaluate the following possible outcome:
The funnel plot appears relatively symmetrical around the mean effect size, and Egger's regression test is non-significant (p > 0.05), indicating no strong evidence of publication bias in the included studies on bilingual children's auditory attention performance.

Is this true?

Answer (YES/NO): YES